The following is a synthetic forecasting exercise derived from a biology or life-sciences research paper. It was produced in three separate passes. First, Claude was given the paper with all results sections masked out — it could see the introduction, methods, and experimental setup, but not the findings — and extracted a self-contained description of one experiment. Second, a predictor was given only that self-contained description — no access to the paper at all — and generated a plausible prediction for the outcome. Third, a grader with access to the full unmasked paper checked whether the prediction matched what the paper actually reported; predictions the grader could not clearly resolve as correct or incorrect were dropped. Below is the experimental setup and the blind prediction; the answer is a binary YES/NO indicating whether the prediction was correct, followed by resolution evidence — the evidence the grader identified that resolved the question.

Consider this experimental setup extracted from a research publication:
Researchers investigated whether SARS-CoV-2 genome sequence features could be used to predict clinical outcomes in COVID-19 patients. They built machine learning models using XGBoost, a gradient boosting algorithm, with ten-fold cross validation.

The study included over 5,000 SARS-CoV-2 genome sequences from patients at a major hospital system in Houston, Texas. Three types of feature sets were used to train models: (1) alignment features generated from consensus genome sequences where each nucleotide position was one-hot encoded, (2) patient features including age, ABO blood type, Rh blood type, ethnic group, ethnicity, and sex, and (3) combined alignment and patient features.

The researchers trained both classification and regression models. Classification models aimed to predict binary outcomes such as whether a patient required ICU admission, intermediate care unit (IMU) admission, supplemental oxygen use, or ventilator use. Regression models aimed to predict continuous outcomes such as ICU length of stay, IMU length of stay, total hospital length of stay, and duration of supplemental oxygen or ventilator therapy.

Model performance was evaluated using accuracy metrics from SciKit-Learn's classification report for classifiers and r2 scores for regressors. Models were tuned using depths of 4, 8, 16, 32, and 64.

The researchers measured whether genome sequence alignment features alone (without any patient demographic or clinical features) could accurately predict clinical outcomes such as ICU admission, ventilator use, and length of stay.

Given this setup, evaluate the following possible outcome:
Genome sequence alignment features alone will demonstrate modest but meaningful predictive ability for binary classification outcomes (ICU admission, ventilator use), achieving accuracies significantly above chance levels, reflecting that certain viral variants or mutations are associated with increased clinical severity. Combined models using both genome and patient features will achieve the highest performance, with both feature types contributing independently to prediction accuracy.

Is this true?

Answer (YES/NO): NO